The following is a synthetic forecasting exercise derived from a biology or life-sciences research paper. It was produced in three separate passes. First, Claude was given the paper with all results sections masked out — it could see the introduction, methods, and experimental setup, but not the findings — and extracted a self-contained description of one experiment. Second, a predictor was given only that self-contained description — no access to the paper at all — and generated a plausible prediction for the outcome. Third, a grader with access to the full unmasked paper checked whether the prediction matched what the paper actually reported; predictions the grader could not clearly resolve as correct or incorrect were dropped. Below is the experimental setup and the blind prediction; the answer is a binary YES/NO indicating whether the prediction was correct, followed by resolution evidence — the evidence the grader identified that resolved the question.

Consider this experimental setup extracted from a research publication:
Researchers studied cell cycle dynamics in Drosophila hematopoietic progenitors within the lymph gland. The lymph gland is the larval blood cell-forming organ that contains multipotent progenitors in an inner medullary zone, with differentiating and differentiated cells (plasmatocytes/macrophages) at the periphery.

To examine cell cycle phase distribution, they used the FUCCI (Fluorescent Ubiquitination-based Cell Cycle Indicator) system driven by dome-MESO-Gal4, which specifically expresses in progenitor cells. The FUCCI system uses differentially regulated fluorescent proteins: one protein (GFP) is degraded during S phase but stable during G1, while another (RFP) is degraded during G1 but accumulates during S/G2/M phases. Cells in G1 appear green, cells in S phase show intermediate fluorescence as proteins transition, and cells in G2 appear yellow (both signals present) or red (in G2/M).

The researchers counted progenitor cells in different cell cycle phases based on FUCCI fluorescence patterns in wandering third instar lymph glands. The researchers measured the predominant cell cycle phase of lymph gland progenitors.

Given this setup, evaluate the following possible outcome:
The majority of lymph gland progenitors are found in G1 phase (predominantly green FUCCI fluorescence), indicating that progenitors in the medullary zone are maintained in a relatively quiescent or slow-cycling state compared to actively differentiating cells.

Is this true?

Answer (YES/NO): NO